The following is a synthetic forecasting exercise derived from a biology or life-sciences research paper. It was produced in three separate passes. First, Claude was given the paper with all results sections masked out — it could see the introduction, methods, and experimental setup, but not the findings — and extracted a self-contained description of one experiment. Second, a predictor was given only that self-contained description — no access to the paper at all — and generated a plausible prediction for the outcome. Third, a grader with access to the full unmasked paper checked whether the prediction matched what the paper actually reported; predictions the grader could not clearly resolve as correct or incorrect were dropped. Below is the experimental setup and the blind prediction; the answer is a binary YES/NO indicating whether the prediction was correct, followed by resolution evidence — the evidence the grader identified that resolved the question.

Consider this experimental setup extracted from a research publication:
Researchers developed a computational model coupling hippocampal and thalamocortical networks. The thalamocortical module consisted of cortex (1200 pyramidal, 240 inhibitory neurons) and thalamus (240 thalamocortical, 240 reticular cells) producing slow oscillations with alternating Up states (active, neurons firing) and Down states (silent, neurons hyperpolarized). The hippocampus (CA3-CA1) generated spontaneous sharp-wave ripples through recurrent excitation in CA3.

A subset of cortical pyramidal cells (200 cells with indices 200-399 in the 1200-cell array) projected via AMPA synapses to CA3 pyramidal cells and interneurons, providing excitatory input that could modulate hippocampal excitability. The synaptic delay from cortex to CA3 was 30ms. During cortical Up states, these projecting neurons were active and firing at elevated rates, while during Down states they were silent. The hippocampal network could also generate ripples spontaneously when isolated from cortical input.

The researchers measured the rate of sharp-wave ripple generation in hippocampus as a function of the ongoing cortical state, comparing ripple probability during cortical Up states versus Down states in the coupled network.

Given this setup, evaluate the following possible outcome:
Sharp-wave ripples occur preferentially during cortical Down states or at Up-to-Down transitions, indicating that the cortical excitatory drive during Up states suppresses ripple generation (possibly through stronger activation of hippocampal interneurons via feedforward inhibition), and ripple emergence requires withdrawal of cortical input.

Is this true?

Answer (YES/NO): NO